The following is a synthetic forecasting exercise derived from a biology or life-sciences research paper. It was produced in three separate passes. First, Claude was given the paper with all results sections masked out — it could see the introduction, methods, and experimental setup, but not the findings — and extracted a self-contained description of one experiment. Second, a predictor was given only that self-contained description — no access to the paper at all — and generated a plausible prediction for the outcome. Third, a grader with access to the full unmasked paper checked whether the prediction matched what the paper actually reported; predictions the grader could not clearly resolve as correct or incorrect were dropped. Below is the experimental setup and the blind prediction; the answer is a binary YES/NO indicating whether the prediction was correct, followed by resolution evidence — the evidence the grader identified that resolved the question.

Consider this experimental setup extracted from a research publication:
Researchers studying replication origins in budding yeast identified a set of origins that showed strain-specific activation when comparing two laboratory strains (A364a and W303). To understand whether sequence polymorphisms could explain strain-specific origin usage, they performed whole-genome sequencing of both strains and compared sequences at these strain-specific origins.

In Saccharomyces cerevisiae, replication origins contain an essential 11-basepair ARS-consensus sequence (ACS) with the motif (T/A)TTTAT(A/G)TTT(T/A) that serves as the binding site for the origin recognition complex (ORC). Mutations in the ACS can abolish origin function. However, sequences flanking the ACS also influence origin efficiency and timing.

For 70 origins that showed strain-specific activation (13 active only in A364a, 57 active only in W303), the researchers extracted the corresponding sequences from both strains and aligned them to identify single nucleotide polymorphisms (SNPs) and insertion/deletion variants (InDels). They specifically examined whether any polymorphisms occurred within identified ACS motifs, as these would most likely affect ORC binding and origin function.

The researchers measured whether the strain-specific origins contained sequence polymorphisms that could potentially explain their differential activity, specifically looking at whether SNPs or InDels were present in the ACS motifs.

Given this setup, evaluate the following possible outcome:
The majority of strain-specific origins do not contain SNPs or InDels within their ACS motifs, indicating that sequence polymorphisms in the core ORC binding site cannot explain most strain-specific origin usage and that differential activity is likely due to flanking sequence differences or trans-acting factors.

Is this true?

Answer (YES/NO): YES